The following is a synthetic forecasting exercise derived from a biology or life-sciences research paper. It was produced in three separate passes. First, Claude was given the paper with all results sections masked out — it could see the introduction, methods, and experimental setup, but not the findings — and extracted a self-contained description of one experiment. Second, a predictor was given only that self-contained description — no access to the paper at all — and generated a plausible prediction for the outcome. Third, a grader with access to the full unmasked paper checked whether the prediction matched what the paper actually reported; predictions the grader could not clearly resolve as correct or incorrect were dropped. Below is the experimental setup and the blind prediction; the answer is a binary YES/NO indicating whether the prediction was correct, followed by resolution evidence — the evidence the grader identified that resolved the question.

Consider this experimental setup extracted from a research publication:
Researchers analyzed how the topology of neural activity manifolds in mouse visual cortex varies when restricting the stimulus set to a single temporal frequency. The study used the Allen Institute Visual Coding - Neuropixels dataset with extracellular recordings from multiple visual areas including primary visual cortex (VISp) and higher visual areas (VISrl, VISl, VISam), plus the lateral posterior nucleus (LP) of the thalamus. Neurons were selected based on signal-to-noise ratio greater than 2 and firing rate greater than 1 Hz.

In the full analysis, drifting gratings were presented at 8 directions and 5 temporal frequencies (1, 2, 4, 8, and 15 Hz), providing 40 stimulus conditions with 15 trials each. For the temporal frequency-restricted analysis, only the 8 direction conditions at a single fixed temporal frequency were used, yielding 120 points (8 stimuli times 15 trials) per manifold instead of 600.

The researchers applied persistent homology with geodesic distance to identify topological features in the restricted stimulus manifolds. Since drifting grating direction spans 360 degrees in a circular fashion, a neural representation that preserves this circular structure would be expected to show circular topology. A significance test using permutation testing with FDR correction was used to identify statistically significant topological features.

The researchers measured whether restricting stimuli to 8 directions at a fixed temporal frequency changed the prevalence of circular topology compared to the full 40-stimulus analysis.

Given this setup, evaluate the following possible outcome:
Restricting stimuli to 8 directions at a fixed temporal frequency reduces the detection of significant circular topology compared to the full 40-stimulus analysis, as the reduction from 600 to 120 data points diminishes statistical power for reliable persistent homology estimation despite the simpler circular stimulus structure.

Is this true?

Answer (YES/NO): NO